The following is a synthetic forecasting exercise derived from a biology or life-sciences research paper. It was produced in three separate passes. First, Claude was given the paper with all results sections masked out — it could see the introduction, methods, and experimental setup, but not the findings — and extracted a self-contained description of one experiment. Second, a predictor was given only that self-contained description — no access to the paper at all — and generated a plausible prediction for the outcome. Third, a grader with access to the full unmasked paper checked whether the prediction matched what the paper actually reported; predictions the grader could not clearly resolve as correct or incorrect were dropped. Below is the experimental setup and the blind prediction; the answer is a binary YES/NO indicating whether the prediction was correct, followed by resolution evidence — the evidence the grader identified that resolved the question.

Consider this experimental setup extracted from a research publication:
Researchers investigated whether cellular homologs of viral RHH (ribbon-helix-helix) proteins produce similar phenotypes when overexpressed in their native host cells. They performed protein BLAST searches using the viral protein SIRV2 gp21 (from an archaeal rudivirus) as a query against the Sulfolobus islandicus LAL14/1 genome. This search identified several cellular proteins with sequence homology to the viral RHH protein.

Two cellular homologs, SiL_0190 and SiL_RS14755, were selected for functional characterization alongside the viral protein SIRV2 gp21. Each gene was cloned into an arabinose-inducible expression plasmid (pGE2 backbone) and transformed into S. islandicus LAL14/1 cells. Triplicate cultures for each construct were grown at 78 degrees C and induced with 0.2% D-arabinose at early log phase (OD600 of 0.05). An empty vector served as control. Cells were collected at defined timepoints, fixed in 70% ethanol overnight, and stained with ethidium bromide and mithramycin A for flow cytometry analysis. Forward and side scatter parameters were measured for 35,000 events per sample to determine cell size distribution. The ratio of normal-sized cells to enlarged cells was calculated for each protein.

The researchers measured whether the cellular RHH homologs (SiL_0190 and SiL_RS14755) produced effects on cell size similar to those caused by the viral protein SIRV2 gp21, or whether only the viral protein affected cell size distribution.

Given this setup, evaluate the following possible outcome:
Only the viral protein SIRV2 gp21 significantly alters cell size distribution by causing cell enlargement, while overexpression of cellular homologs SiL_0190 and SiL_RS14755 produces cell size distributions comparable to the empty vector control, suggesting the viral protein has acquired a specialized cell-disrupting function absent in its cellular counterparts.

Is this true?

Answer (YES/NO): NO